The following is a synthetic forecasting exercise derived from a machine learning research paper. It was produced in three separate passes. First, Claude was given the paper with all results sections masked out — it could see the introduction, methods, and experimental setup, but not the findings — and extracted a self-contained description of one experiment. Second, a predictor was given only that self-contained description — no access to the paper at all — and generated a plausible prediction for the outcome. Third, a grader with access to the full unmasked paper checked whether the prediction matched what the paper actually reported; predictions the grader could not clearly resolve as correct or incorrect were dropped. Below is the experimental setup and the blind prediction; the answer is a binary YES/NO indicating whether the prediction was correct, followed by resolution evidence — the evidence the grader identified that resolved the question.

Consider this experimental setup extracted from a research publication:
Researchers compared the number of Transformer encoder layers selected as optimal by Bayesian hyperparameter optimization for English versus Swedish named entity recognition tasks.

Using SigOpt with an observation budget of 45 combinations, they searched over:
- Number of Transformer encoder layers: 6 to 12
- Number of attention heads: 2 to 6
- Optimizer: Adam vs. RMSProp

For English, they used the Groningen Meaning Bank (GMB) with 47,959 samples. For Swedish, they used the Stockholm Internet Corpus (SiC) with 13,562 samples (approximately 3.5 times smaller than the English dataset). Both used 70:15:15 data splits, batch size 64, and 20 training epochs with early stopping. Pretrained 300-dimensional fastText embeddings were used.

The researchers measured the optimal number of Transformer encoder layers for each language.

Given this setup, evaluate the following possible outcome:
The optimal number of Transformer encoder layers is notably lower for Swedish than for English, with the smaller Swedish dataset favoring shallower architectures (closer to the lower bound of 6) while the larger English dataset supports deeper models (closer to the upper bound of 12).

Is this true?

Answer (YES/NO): NO